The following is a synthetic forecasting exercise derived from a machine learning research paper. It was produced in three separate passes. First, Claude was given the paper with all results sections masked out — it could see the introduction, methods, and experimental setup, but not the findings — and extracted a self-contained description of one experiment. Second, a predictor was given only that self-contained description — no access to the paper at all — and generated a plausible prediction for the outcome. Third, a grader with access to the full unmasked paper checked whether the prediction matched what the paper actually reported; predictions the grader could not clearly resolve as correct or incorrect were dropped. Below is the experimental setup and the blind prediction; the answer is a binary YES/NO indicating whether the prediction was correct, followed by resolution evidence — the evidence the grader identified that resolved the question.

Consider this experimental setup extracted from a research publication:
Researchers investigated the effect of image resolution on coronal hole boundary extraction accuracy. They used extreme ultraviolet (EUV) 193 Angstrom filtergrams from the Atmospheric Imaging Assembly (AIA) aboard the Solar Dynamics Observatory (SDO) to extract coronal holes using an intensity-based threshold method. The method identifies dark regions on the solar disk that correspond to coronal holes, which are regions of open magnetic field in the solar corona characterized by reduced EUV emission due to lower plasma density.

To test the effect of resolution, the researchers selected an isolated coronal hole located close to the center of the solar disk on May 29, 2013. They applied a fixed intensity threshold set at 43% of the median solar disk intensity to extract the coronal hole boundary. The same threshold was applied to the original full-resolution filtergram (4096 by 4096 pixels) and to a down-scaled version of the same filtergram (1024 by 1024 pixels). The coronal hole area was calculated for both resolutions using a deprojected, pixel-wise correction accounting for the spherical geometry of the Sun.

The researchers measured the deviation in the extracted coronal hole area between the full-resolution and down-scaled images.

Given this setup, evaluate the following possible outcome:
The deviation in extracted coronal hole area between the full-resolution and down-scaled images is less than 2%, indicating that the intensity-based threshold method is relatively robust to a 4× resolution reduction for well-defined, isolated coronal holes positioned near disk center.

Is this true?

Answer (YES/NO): YES